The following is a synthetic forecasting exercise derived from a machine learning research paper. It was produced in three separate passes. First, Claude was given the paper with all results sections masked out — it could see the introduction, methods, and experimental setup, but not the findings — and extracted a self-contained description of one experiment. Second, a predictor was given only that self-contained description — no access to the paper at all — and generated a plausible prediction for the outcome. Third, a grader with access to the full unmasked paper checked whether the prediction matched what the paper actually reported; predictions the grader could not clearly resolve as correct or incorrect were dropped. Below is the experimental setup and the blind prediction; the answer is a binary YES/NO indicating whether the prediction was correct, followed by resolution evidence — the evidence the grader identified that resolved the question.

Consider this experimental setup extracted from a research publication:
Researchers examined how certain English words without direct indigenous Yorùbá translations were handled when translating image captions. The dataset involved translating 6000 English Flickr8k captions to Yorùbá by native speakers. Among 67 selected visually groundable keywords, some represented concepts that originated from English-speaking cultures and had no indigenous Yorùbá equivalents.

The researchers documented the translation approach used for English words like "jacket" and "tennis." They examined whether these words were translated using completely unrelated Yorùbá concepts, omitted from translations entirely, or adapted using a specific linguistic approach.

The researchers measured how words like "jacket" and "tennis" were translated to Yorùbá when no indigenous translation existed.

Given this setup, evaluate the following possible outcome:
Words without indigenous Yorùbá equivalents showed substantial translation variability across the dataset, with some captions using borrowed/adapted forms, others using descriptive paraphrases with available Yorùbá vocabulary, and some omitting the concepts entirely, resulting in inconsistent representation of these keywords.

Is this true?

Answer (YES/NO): NO